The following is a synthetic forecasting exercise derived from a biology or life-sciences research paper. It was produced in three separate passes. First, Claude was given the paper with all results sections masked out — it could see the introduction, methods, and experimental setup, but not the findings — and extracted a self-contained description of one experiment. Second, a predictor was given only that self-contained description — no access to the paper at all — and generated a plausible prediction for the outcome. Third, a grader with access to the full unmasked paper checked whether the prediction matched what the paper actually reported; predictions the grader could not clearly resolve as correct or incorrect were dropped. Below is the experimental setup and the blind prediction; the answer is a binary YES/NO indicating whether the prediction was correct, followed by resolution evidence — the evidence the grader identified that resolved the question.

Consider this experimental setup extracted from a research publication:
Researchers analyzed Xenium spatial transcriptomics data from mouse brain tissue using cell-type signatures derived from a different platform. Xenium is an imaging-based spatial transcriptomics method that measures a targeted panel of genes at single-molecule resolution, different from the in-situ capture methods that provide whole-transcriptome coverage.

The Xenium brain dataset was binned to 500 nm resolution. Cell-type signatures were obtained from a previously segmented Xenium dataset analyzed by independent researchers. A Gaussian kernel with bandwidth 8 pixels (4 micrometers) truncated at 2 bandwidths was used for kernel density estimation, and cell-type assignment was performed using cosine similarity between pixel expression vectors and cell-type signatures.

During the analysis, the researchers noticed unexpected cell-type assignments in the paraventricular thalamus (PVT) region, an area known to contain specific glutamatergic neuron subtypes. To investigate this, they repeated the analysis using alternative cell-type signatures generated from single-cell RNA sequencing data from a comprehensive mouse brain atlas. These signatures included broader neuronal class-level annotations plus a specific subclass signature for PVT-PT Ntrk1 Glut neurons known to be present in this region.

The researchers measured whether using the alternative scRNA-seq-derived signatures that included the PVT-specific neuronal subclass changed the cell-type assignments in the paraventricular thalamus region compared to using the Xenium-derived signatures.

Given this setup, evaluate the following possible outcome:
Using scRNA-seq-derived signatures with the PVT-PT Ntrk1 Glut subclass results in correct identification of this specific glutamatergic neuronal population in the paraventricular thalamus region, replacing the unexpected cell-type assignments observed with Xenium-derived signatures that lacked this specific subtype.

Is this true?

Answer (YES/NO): YES